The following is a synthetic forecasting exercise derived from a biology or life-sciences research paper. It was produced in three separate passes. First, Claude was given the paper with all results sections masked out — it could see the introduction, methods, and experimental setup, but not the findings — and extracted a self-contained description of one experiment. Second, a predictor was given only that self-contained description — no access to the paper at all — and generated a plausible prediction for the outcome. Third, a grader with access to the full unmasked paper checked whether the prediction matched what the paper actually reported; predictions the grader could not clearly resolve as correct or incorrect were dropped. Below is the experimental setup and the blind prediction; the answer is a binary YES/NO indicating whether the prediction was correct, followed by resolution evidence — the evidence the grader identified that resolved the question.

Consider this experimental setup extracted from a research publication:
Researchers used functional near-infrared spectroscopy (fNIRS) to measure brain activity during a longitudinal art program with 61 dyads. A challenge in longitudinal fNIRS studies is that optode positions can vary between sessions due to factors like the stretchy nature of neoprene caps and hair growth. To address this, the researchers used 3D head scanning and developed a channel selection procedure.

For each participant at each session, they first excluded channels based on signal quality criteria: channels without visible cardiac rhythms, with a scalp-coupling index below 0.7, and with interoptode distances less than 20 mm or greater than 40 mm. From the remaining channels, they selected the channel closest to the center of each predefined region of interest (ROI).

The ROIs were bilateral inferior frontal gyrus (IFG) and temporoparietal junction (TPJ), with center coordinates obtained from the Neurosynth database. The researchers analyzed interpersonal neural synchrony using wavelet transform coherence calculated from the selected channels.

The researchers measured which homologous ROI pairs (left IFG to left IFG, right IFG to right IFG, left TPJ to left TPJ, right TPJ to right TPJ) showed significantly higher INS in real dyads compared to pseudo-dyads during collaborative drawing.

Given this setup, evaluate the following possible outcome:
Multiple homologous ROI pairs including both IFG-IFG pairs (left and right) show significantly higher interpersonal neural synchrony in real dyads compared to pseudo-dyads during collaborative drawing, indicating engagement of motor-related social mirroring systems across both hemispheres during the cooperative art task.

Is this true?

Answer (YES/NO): NO